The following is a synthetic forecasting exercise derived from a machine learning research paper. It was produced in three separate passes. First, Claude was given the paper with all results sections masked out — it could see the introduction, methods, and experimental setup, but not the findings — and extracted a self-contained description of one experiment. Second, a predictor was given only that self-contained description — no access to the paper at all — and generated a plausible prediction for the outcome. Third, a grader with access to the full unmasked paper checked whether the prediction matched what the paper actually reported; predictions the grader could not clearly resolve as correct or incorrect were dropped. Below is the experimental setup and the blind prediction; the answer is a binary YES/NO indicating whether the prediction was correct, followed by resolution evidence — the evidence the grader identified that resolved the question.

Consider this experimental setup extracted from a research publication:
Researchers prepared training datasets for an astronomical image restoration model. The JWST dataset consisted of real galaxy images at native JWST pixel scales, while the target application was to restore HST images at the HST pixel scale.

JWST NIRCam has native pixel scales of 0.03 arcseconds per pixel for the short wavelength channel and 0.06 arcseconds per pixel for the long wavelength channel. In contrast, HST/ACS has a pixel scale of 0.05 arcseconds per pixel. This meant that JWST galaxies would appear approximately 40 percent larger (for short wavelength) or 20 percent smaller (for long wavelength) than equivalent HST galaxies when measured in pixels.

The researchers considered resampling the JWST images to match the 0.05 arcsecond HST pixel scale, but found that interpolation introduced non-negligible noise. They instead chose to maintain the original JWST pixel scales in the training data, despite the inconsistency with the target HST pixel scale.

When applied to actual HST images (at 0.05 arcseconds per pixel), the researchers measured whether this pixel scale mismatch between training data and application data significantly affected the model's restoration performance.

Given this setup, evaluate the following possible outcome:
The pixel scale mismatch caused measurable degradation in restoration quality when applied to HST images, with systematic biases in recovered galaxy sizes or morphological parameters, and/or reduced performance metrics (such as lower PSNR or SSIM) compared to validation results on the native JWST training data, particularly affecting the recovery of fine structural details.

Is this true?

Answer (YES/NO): NO